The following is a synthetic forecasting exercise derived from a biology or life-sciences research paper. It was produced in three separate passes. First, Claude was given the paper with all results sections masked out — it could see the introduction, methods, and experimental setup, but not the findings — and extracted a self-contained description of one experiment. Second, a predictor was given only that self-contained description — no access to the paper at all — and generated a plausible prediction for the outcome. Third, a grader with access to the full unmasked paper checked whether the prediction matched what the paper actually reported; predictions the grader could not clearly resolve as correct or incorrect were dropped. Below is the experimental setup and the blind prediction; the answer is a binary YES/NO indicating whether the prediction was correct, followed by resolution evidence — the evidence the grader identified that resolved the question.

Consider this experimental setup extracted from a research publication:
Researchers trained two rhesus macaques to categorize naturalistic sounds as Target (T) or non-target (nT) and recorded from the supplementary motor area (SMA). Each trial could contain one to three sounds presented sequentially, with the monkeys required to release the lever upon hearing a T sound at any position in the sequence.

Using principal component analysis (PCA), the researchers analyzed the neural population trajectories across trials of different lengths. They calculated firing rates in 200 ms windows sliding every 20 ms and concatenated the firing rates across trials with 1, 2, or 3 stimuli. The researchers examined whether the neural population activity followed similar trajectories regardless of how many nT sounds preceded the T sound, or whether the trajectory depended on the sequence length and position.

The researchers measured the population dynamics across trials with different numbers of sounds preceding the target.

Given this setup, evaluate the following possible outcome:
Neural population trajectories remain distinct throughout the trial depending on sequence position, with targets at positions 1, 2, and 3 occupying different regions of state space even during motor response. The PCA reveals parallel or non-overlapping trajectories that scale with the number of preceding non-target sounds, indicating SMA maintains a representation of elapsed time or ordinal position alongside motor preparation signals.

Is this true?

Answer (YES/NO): NO